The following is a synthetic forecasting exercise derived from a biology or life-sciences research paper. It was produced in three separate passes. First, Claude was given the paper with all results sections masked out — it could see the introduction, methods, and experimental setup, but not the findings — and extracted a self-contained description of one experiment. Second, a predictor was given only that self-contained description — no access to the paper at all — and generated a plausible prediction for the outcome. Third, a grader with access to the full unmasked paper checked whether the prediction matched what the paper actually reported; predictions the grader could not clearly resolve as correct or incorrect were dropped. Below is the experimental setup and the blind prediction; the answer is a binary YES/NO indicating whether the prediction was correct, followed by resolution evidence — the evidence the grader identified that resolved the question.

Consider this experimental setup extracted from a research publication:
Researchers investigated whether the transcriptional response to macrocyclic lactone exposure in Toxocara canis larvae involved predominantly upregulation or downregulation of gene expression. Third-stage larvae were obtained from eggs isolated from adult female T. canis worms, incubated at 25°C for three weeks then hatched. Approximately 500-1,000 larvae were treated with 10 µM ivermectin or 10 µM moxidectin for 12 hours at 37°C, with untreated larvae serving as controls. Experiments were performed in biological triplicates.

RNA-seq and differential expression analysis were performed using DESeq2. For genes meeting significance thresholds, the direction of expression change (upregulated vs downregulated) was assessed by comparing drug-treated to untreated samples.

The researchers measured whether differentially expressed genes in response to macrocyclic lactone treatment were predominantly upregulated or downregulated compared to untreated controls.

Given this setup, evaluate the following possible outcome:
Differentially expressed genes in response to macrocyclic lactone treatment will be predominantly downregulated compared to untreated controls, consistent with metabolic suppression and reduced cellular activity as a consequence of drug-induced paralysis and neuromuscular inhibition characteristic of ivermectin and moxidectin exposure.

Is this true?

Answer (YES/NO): NO